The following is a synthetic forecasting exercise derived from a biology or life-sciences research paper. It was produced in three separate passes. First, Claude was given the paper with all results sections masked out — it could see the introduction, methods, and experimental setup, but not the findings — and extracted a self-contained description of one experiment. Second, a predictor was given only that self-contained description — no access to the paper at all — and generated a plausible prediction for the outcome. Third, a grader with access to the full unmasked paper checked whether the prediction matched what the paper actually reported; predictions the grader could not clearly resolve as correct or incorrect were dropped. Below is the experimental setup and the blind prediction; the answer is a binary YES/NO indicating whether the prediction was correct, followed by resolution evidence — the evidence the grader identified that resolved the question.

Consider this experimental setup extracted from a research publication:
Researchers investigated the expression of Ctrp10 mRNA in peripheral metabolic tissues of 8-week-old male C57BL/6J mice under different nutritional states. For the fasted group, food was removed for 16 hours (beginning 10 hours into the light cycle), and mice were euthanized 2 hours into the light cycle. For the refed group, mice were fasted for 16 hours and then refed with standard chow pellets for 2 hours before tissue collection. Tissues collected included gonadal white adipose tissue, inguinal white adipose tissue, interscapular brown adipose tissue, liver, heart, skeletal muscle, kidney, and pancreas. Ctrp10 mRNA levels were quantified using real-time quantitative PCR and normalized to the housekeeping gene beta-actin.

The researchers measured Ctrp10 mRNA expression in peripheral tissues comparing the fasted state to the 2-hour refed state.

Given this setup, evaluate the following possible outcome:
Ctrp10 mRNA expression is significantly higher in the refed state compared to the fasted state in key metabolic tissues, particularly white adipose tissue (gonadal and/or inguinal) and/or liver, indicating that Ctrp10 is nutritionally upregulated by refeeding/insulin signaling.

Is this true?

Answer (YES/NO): NO